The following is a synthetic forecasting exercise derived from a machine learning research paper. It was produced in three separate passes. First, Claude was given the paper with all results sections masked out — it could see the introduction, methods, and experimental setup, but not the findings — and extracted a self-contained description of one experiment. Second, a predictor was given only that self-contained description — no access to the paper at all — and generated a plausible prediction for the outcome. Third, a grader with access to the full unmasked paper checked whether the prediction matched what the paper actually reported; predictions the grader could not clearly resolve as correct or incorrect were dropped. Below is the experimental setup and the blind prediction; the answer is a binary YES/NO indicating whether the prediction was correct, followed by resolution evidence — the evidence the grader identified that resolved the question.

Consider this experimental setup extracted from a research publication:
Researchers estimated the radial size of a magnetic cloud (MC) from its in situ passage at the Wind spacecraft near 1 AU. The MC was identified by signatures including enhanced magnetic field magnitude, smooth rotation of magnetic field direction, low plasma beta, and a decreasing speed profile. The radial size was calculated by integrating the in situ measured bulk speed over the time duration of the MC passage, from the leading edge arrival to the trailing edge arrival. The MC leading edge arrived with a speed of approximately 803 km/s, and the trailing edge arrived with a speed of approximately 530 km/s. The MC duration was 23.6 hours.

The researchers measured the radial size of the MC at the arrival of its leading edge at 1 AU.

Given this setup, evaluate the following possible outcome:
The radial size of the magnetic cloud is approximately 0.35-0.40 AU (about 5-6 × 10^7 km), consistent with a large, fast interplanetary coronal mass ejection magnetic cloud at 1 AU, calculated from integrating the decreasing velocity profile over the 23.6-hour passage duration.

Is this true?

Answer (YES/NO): YES